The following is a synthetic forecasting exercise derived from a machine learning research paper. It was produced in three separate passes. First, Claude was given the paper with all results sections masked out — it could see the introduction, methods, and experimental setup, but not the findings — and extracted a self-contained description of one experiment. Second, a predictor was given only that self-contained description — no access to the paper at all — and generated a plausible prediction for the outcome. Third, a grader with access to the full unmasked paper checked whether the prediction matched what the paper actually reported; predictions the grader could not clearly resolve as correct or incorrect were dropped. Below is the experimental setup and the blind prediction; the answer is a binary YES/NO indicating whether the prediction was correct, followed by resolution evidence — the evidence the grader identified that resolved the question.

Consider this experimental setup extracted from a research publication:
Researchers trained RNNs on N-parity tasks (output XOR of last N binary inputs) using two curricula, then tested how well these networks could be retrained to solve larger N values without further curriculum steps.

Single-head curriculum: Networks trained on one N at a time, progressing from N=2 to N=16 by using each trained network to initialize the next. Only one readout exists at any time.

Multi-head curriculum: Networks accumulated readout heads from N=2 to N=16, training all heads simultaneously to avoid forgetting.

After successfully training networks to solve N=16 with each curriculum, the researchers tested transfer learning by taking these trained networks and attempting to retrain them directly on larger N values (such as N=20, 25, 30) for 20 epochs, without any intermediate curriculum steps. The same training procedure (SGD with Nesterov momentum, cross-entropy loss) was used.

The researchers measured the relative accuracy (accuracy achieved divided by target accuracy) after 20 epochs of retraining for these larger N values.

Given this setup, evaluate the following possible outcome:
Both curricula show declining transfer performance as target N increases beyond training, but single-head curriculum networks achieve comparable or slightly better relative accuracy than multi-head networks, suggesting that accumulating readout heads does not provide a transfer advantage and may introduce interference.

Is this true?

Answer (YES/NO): NO